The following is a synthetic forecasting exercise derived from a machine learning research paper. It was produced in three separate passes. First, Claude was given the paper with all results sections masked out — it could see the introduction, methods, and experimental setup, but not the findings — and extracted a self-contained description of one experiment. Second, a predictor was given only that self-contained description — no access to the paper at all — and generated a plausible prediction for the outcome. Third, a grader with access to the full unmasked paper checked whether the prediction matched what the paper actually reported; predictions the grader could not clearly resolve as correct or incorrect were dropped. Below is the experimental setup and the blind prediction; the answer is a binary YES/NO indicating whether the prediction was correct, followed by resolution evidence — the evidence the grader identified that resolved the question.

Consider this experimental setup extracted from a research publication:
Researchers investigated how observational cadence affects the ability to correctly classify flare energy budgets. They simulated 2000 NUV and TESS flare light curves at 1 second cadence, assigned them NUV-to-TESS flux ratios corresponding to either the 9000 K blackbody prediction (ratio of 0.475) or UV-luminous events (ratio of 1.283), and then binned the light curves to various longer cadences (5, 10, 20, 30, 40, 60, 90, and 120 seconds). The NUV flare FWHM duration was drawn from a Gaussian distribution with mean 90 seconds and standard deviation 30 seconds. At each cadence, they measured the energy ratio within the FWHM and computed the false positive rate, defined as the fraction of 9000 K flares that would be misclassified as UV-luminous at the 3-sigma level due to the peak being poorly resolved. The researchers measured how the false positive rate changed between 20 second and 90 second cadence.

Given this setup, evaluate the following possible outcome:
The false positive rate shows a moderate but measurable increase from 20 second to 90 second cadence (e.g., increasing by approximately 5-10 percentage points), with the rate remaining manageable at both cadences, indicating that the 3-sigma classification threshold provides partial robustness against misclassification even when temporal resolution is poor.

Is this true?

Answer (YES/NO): NO